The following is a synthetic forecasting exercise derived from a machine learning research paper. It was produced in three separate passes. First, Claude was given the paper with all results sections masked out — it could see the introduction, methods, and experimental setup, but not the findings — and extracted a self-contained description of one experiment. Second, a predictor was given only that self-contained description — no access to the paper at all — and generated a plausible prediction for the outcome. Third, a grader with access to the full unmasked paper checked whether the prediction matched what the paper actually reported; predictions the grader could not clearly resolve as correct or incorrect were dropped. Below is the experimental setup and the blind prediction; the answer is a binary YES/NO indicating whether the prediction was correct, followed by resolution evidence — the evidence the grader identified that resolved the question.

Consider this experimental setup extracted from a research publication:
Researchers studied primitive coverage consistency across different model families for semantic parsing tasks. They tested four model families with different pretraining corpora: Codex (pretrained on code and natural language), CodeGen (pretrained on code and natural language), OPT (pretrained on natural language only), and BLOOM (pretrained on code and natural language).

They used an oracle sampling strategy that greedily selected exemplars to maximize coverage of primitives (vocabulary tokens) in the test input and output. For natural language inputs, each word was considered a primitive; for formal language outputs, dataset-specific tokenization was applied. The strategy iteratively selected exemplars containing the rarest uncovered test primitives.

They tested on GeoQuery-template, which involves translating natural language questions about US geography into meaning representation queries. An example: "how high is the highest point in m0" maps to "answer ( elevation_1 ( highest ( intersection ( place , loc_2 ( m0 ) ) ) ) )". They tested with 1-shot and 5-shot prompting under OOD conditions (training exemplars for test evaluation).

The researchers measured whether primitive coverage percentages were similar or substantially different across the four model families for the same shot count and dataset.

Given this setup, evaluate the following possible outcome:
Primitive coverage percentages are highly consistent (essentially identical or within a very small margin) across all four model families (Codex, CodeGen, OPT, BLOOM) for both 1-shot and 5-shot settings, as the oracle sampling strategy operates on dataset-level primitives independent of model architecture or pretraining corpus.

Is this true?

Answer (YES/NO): YES